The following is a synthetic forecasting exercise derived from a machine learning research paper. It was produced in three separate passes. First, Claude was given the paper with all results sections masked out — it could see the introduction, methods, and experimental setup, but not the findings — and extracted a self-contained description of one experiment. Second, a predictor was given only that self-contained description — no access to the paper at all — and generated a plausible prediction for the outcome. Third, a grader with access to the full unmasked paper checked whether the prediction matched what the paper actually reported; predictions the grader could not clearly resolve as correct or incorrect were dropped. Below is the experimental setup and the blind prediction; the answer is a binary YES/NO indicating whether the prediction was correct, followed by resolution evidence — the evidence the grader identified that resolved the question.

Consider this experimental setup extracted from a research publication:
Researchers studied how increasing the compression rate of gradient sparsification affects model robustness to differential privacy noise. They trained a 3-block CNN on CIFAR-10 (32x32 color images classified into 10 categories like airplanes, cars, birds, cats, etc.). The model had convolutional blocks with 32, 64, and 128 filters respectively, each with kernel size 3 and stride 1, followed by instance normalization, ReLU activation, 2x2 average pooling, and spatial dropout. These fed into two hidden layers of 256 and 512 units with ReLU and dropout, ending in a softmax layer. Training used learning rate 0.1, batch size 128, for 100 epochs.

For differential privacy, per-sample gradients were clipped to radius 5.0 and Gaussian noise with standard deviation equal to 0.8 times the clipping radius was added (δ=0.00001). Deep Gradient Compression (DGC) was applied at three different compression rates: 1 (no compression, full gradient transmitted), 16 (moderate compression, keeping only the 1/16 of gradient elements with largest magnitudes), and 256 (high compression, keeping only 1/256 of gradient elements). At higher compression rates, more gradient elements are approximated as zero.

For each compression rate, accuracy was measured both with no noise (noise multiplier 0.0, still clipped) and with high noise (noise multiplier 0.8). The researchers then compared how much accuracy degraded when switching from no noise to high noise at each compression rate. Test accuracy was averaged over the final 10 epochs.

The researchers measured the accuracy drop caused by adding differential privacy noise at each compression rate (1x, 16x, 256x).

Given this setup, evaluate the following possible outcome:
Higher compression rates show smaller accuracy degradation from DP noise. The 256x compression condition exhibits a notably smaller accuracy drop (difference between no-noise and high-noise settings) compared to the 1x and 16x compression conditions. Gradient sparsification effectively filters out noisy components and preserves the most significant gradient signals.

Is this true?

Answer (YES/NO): YES